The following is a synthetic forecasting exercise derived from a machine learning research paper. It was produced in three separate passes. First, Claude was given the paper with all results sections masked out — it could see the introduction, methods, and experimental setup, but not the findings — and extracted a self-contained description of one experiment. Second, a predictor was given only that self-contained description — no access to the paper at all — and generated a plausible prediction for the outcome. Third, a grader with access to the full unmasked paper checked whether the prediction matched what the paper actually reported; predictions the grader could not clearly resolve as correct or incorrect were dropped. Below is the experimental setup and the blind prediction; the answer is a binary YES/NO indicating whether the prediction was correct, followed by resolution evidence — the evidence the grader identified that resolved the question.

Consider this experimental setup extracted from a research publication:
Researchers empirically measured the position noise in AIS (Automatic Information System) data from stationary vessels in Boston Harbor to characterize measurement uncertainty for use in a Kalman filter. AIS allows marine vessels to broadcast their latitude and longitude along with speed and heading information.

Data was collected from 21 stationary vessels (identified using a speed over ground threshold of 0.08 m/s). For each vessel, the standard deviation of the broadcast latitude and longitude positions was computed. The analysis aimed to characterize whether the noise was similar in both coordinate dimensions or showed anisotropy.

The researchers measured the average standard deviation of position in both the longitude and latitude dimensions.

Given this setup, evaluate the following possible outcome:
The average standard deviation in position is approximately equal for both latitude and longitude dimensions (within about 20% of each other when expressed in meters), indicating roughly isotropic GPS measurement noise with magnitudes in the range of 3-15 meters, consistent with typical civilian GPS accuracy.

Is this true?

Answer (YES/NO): NO